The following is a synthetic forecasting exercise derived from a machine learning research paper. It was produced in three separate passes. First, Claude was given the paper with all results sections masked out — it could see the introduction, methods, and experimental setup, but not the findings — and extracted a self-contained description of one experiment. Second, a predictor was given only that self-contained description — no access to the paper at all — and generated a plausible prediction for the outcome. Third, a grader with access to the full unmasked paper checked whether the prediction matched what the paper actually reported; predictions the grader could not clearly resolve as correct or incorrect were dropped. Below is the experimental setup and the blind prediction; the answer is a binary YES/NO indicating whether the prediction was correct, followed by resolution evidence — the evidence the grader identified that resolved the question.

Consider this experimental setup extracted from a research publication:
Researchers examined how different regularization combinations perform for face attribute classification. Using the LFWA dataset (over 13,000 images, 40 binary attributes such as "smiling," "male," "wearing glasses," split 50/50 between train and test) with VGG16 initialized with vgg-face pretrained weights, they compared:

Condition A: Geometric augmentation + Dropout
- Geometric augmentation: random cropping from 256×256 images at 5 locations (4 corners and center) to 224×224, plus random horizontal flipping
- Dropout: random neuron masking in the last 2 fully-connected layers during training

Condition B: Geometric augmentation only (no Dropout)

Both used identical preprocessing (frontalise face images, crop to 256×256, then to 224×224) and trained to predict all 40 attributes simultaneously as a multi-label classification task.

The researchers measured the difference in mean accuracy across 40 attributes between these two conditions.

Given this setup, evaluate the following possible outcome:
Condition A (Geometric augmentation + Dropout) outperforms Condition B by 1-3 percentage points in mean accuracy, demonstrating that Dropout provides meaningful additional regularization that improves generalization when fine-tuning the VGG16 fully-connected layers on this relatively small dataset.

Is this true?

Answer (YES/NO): NO